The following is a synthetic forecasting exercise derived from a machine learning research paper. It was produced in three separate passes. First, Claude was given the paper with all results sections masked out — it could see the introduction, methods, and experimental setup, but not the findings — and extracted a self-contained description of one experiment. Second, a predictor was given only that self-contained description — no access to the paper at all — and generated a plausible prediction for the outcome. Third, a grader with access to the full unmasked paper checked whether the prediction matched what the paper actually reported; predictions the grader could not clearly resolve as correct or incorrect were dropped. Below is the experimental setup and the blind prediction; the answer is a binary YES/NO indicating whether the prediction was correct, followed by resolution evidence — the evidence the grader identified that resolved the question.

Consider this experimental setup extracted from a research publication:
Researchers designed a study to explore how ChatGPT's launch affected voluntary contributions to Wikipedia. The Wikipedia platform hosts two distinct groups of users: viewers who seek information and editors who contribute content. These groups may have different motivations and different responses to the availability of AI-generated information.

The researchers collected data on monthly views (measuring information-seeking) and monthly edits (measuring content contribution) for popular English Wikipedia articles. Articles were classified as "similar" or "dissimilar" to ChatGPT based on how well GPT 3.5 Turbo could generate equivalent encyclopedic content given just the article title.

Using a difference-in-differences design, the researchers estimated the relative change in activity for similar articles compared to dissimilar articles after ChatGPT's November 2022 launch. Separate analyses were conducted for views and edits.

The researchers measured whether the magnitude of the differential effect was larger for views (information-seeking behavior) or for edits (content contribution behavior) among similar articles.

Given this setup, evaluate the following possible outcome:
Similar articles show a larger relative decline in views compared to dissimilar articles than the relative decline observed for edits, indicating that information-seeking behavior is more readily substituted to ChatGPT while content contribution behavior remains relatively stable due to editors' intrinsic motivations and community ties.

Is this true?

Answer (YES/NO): YES